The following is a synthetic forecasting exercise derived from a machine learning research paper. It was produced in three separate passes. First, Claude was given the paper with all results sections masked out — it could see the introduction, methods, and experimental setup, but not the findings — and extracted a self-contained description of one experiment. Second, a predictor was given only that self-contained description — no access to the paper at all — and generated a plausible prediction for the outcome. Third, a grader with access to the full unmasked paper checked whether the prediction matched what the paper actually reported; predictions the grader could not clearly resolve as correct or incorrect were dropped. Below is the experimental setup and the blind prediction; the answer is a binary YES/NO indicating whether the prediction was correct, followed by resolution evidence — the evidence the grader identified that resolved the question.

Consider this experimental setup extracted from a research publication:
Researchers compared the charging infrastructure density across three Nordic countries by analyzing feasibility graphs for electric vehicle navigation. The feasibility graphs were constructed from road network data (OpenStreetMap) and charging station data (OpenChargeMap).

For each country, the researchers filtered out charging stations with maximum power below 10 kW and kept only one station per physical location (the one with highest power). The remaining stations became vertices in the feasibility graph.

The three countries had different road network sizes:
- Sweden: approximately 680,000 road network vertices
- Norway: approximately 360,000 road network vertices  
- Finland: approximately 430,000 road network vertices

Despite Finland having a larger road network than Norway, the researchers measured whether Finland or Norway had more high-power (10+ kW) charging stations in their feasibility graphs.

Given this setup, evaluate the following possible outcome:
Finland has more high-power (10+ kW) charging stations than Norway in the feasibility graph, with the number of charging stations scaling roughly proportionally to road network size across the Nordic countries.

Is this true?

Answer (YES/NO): NO